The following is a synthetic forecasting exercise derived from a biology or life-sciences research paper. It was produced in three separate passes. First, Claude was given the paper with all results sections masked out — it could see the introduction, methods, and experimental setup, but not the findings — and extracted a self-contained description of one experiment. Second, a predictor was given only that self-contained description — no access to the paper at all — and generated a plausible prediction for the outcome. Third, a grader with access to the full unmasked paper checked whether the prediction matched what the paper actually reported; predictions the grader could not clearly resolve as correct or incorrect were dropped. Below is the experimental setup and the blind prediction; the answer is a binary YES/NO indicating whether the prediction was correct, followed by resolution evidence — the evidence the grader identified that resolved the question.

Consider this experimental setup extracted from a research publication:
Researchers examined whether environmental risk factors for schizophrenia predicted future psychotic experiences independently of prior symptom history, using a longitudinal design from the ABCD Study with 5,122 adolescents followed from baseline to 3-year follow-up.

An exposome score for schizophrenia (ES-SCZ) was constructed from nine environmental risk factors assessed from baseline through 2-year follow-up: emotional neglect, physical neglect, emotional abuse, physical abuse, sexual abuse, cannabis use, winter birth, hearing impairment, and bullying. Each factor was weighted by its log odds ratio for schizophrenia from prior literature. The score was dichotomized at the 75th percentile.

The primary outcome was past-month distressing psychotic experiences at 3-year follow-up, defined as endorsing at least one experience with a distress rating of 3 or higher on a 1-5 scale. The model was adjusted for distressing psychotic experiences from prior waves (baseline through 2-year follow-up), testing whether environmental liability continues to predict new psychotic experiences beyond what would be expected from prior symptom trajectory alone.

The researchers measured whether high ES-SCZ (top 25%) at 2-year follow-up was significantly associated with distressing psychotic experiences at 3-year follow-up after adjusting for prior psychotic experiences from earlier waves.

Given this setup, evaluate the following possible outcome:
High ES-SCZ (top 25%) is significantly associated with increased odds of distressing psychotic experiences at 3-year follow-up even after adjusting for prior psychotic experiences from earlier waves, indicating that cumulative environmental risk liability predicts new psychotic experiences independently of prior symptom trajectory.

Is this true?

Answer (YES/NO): YES